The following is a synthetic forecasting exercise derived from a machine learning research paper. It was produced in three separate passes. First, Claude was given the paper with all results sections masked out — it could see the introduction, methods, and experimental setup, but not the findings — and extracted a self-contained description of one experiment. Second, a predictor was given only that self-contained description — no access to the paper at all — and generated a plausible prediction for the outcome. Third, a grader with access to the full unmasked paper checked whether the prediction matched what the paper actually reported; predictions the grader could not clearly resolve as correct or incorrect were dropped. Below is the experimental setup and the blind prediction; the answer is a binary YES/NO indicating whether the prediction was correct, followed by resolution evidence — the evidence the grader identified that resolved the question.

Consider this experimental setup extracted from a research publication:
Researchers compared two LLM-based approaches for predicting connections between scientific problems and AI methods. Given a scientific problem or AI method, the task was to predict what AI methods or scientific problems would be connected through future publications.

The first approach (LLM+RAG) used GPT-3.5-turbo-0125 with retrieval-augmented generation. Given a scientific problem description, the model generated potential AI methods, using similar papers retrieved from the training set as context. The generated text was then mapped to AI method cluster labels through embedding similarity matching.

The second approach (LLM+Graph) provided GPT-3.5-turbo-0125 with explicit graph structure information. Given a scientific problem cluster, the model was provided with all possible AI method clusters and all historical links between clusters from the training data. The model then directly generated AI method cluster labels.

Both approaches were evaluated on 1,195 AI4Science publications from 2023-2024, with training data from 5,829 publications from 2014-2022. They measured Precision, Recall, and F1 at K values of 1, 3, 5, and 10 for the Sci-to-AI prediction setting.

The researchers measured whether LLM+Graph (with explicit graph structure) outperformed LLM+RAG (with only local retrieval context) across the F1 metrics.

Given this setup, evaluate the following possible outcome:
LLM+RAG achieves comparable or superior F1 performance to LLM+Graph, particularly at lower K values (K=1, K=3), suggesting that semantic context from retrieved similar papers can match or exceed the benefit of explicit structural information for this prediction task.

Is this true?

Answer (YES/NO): NO